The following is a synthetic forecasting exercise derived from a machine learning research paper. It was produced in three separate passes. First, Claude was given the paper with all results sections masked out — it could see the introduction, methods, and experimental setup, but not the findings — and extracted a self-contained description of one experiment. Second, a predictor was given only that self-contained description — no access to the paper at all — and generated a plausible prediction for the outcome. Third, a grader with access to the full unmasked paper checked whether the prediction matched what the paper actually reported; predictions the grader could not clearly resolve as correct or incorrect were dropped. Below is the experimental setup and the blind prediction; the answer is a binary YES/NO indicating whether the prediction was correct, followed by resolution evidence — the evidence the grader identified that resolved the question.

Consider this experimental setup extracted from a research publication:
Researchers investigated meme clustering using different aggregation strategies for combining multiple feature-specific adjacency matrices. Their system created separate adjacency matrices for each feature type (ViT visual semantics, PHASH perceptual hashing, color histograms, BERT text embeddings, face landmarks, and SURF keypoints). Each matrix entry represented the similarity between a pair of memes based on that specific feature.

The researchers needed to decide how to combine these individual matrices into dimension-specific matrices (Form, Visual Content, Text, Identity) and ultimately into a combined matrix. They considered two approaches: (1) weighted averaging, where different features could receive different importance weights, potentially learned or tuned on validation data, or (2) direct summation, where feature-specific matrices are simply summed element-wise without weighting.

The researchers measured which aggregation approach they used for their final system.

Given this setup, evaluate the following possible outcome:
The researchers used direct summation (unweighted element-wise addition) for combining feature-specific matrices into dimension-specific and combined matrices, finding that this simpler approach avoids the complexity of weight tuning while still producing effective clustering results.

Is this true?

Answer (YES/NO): YES